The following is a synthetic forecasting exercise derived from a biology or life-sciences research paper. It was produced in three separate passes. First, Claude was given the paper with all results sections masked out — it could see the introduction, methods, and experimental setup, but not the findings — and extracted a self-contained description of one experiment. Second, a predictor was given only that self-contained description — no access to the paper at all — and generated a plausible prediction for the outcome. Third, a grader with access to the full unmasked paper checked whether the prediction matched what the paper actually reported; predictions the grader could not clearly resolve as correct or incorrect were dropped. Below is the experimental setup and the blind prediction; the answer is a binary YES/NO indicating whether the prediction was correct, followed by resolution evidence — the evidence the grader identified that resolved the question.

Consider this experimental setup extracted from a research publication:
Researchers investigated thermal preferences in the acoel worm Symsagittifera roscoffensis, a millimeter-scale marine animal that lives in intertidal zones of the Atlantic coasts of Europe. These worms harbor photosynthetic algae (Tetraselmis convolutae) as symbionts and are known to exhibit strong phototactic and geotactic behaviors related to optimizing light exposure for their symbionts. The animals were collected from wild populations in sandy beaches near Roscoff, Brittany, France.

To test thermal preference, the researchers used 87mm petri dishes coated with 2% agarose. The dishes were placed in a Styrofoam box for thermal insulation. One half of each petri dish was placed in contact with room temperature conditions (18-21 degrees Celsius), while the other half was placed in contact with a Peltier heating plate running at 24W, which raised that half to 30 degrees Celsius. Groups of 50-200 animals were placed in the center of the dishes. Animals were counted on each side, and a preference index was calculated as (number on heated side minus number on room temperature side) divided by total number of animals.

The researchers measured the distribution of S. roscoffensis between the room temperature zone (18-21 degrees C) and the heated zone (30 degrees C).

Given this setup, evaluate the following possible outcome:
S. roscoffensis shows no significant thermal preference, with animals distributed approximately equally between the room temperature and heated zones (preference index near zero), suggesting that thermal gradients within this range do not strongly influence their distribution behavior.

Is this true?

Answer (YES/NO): NO